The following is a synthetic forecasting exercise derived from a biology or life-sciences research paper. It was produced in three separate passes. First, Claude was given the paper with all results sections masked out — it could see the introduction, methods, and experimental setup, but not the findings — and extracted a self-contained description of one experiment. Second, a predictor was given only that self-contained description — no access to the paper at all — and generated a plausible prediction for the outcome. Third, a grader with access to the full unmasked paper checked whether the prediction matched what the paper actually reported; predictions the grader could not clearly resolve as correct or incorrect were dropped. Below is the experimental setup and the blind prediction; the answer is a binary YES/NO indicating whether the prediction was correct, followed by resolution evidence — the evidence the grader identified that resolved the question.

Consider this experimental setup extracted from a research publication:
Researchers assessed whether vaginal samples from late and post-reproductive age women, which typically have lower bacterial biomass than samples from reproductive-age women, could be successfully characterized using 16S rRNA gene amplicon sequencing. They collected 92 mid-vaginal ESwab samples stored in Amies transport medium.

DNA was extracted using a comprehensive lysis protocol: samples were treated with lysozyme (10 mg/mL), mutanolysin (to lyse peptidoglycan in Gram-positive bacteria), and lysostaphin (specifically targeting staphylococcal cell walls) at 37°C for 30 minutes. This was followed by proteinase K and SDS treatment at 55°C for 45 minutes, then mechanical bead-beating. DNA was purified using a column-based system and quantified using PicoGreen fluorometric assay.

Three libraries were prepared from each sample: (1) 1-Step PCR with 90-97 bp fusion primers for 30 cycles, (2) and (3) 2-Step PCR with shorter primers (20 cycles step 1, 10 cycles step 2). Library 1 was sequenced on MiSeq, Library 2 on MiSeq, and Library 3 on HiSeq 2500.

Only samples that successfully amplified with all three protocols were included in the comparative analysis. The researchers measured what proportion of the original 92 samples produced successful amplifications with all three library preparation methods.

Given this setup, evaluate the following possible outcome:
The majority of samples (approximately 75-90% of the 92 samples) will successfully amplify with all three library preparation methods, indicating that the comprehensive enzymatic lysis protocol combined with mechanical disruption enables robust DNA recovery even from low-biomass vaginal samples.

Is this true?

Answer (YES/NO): NO